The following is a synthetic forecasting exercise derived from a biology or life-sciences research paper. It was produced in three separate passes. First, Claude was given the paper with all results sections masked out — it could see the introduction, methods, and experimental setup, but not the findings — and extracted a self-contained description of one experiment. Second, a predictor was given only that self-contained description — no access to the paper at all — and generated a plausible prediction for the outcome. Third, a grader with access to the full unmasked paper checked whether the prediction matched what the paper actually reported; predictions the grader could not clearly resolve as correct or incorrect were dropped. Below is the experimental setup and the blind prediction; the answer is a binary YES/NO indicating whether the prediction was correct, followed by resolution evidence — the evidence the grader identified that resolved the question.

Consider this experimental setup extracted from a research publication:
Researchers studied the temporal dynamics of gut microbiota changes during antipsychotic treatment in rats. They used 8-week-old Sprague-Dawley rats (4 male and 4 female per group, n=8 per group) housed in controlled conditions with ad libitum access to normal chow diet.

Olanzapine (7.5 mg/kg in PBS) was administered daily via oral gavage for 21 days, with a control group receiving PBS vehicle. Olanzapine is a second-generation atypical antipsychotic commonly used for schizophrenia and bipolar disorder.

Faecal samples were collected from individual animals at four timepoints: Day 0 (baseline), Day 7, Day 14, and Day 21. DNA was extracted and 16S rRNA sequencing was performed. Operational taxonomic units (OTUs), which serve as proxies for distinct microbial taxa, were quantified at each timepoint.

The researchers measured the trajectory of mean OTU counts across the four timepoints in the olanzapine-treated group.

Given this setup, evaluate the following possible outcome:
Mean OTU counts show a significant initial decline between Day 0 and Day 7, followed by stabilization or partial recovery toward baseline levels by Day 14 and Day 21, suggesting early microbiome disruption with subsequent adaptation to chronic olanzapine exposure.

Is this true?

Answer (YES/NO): NO